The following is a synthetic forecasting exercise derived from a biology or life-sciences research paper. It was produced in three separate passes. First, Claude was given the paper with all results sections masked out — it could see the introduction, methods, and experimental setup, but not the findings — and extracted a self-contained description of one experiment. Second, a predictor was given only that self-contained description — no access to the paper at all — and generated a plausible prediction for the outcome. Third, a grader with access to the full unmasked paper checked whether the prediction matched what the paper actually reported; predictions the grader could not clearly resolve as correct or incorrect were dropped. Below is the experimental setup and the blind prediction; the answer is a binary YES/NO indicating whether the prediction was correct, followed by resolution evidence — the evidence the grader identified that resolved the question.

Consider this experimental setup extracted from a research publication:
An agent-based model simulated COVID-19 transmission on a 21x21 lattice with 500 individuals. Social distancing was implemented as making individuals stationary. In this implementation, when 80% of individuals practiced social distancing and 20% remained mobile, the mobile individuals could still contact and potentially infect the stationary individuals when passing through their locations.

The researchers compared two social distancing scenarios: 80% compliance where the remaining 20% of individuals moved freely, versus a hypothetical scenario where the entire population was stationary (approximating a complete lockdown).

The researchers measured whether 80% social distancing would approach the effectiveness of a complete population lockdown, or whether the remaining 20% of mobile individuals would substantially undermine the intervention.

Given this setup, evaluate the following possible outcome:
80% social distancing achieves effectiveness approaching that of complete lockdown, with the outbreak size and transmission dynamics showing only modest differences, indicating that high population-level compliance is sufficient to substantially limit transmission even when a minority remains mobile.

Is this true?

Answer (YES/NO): NO